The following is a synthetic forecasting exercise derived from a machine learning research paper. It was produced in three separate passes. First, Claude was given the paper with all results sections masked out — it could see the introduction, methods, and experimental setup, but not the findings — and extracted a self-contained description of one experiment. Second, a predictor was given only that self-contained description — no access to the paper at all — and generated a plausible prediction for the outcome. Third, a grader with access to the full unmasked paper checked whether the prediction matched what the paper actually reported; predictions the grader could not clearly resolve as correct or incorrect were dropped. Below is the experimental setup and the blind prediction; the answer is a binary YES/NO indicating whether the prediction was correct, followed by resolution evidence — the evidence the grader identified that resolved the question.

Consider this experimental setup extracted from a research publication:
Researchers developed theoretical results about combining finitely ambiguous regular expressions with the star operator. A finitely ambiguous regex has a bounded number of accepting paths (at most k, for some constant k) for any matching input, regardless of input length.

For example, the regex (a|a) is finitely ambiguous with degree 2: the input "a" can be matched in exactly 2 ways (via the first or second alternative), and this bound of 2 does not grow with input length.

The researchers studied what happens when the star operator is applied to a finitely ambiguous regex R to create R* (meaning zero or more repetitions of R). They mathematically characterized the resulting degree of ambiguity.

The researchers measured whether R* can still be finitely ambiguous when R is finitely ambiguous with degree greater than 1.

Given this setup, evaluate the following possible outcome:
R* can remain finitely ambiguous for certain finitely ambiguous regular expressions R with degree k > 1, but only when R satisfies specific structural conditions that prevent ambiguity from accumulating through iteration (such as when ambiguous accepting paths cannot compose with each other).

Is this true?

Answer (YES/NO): NO